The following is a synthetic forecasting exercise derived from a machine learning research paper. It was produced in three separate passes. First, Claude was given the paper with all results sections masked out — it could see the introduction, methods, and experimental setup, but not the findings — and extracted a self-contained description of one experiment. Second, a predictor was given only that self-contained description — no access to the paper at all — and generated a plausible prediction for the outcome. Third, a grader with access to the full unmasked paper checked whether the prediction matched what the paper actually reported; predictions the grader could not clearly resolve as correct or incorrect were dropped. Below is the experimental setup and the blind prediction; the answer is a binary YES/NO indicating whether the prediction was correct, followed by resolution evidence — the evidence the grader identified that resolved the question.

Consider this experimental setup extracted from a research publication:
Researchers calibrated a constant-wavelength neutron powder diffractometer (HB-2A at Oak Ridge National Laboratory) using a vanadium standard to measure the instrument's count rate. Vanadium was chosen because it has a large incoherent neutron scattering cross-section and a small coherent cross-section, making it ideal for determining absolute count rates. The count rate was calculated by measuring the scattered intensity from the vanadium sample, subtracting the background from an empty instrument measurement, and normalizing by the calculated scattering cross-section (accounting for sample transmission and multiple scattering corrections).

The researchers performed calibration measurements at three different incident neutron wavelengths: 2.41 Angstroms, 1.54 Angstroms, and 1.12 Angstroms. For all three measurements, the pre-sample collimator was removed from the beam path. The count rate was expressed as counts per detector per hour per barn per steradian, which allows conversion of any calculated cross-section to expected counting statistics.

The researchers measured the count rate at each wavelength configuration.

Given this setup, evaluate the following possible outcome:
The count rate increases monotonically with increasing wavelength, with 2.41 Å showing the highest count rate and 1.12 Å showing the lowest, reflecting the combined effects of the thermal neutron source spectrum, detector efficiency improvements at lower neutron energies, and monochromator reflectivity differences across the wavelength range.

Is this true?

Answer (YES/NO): NO